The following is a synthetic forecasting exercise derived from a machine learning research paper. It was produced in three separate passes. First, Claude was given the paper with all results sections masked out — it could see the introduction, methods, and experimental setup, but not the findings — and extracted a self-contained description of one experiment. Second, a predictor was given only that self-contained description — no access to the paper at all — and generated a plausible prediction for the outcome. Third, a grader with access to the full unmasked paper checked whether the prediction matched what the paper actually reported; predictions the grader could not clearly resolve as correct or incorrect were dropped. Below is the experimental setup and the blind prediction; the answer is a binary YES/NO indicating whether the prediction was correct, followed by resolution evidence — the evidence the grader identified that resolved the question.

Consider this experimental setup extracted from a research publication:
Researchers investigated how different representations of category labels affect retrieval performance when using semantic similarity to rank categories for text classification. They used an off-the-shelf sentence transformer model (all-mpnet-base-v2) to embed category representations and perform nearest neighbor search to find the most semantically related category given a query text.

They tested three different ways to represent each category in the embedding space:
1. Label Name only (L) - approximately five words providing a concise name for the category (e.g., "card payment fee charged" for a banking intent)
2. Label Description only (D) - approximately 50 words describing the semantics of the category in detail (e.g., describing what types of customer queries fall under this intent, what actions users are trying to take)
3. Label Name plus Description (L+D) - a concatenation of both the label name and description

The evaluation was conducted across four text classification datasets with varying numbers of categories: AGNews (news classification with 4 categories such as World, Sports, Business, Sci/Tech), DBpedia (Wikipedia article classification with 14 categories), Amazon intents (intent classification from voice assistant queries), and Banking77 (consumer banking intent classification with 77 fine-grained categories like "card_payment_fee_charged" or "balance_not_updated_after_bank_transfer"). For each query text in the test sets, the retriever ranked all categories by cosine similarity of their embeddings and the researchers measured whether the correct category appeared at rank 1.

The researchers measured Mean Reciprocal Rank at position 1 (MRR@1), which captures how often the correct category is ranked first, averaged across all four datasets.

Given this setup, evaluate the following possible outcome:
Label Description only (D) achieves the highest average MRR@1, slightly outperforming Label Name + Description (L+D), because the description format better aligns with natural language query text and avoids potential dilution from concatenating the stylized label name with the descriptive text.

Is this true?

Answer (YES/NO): NO